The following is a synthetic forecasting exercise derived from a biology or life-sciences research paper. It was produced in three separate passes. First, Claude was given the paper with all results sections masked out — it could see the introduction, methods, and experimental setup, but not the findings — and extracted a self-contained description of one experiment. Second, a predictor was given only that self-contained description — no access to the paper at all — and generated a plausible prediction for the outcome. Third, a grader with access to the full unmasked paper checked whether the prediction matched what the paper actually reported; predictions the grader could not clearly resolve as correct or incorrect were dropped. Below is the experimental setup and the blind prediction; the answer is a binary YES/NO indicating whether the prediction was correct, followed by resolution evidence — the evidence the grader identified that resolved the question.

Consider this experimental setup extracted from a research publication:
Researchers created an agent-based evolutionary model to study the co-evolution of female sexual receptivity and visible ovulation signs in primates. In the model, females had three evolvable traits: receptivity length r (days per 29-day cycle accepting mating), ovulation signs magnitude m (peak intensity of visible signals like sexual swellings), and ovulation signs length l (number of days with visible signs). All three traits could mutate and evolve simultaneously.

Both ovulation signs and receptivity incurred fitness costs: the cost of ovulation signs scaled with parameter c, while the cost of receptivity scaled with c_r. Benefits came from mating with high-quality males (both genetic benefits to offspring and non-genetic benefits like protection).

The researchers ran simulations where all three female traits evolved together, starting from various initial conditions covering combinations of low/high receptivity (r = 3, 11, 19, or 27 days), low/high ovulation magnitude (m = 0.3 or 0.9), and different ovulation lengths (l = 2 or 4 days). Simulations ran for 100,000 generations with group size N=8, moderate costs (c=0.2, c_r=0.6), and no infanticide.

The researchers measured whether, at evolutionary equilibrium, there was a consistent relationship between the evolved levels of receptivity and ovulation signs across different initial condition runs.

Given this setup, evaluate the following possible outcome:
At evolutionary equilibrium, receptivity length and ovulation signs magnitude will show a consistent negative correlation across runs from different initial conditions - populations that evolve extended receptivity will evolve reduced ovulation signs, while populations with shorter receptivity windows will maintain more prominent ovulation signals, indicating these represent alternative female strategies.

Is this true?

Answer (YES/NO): NO